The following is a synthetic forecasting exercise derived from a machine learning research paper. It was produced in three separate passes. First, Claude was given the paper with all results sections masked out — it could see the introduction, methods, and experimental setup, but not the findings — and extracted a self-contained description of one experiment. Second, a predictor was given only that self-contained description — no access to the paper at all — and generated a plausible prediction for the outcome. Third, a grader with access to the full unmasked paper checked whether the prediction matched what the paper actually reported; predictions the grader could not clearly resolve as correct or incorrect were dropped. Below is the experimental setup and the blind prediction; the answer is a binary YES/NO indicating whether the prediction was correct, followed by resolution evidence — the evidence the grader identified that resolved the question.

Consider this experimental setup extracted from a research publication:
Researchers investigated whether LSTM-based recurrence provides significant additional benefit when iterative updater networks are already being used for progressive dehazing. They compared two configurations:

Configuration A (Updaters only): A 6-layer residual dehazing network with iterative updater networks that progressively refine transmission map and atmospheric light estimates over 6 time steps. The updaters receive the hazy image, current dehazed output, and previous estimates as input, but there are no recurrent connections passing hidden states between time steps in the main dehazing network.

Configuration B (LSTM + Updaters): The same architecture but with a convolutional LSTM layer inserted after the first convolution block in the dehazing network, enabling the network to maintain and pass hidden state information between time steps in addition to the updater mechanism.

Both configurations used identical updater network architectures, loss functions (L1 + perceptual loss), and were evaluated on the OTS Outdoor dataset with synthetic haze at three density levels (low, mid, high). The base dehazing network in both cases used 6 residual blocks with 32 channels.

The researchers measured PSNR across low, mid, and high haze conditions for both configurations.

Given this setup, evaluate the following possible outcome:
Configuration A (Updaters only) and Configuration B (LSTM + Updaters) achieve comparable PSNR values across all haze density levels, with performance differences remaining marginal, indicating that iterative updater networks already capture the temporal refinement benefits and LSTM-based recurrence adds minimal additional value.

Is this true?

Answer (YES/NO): NO